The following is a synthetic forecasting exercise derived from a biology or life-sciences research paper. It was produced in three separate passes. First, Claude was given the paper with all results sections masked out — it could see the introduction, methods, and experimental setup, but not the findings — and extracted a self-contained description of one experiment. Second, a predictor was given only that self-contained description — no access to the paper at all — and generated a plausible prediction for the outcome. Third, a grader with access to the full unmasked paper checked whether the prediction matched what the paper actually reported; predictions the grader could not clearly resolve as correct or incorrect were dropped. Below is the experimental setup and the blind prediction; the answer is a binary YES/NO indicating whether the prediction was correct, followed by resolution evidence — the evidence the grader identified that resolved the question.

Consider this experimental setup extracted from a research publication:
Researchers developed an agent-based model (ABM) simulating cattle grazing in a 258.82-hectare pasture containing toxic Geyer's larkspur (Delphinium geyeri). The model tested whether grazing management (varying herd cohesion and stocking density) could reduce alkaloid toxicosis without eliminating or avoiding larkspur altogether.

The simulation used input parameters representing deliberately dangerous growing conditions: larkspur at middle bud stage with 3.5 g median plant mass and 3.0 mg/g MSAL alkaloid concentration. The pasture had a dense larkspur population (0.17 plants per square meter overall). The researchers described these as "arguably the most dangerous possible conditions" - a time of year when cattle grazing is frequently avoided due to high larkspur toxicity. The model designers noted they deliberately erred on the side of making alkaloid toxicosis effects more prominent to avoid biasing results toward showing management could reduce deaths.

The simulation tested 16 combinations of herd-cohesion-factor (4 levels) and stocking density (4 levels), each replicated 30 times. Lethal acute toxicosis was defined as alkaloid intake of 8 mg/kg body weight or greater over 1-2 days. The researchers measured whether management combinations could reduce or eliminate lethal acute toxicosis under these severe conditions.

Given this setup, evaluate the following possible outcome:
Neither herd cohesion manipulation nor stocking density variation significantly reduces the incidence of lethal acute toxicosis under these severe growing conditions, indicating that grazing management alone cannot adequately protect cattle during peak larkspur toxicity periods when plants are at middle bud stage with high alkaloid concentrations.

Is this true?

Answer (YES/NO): NO